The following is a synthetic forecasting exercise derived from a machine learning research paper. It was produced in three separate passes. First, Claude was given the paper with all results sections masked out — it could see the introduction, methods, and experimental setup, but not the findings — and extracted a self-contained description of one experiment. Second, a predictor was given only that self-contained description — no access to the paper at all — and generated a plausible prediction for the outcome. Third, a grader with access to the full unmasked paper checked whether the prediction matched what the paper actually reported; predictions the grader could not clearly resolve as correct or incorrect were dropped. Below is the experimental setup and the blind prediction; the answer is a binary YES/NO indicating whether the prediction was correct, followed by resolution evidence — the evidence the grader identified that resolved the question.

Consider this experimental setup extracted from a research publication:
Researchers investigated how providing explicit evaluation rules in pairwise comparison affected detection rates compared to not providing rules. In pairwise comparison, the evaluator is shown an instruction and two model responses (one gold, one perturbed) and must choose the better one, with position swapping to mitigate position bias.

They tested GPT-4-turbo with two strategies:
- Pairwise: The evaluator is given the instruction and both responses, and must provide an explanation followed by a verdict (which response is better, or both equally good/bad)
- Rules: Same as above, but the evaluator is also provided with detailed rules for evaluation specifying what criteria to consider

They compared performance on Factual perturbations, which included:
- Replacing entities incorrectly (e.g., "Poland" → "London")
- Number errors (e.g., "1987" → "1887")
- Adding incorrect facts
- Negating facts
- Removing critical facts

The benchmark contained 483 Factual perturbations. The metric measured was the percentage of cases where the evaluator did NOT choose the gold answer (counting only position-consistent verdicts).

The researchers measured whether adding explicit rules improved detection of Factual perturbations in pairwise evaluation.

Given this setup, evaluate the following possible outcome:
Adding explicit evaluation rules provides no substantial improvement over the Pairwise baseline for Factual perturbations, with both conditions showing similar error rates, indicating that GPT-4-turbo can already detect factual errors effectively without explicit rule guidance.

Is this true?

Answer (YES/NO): NO